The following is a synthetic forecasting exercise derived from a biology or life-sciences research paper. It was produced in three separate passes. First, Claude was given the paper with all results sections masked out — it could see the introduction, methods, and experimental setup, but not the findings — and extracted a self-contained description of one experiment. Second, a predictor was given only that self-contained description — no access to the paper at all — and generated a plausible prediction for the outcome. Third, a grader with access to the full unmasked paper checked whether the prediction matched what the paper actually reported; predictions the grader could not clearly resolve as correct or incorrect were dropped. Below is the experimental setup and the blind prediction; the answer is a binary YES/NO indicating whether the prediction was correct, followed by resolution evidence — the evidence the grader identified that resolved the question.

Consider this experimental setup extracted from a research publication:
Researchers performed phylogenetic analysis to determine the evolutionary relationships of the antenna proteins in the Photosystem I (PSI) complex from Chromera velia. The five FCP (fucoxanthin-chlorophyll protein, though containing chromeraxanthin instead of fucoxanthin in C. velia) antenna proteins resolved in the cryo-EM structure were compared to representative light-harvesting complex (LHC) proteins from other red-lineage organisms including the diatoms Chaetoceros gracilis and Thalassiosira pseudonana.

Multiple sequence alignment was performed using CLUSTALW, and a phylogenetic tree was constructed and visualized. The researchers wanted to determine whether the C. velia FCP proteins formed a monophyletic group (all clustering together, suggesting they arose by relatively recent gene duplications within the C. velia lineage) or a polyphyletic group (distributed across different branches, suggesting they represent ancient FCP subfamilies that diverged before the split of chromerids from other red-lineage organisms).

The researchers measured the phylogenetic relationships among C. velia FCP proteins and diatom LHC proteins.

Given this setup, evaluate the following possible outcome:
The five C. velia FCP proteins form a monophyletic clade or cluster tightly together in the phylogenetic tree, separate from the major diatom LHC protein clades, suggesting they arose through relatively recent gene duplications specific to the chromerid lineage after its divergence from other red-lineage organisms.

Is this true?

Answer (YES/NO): NO